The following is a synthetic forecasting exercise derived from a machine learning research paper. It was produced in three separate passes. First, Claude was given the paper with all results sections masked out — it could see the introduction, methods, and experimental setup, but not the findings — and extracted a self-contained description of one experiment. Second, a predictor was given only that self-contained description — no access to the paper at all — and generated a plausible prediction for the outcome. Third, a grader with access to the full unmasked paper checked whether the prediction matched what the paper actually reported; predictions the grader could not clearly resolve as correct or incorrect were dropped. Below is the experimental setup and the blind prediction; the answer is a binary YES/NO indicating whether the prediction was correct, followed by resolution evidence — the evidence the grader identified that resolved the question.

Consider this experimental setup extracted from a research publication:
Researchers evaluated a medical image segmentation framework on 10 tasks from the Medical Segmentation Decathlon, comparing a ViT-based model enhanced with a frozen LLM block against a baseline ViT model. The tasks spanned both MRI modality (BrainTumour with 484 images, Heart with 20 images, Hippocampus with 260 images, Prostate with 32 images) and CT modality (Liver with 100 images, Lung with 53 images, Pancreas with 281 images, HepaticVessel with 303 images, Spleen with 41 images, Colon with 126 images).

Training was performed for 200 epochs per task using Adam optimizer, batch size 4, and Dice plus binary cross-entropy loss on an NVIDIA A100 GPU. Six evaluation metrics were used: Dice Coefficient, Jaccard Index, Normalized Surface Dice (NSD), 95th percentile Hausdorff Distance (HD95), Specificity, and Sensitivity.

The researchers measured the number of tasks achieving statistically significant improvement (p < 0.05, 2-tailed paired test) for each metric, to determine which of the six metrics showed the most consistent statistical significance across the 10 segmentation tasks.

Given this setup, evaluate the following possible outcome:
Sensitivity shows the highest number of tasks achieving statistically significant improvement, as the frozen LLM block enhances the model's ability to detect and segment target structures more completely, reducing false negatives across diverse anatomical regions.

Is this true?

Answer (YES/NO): YES